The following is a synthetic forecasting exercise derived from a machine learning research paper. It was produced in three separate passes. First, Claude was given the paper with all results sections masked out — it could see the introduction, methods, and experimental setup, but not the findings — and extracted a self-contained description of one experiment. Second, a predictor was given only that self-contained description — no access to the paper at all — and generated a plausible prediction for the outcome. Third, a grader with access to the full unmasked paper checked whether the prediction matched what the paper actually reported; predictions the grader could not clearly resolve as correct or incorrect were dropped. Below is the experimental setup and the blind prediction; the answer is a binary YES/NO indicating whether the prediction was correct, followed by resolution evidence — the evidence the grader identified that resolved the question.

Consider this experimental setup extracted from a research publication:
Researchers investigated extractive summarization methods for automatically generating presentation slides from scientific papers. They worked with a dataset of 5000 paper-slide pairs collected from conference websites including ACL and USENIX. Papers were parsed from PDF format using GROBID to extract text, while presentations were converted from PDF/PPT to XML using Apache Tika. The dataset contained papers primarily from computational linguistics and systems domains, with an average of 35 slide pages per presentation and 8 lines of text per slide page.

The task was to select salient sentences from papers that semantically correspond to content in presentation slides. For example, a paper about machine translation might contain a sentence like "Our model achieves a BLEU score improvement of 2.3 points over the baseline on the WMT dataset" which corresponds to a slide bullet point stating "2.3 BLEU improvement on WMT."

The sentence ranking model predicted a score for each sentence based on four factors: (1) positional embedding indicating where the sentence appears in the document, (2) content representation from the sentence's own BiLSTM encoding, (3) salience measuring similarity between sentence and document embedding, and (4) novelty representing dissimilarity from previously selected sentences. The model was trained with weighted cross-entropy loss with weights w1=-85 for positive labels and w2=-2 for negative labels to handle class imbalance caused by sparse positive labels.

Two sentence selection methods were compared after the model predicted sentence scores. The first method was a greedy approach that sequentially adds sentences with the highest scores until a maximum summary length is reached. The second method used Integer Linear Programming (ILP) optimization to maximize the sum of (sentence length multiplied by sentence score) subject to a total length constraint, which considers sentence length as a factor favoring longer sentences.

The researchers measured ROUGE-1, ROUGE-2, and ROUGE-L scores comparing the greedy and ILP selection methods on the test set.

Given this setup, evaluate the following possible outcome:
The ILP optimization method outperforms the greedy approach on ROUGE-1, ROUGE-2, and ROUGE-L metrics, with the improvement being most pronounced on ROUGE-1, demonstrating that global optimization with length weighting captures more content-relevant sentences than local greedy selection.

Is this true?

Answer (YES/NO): NO